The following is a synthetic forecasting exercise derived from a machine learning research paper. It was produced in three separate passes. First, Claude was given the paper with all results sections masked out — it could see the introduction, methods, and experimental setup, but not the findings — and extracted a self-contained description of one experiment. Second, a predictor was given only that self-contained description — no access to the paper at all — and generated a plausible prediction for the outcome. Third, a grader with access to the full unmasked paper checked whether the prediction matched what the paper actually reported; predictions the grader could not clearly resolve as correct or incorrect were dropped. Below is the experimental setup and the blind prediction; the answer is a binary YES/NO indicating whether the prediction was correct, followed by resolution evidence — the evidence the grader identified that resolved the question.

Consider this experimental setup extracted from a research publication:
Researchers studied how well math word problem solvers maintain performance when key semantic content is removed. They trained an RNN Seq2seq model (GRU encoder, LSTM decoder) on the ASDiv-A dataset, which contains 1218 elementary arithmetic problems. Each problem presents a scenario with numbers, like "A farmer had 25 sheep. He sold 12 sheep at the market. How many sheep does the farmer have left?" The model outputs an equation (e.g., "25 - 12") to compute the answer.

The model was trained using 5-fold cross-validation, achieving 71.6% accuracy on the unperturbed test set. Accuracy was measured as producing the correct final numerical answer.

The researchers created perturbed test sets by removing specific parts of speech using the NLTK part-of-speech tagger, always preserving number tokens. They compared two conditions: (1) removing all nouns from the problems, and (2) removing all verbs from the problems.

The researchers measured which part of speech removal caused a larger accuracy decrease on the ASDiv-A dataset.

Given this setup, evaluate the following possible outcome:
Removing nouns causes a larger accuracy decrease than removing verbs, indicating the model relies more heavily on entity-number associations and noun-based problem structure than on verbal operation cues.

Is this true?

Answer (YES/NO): NO